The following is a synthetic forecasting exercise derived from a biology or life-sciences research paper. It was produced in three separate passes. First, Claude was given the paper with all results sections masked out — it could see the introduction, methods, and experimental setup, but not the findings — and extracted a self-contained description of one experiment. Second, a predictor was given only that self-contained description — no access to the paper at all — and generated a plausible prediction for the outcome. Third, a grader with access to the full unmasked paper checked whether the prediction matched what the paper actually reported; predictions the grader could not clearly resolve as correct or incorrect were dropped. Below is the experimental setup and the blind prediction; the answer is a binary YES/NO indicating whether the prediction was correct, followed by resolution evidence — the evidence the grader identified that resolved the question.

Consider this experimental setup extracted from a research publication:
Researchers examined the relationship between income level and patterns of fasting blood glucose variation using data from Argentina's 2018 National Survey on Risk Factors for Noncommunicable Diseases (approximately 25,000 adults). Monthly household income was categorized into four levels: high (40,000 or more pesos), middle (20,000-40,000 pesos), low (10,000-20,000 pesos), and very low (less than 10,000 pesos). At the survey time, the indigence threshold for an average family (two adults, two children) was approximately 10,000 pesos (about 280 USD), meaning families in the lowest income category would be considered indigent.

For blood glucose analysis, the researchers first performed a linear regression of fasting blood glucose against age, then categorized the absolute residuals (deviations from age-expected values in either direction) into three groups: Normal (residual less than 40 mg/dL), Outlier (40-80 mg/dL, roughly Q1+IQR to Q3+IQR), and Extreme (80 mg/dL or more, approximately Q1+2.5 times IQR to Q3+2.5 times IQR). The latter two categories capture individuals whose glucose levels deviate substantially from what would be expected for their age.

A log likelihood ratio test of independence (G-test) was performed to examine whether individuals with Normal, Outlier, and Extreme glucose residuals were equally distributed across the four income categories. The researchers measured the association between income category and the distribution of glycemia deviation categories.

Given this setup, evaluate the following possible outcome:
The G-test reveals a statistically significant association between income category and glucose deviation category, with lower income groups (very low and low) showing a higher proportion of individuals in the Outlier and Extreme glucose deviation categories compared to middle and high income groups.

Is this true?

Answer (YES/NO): YES